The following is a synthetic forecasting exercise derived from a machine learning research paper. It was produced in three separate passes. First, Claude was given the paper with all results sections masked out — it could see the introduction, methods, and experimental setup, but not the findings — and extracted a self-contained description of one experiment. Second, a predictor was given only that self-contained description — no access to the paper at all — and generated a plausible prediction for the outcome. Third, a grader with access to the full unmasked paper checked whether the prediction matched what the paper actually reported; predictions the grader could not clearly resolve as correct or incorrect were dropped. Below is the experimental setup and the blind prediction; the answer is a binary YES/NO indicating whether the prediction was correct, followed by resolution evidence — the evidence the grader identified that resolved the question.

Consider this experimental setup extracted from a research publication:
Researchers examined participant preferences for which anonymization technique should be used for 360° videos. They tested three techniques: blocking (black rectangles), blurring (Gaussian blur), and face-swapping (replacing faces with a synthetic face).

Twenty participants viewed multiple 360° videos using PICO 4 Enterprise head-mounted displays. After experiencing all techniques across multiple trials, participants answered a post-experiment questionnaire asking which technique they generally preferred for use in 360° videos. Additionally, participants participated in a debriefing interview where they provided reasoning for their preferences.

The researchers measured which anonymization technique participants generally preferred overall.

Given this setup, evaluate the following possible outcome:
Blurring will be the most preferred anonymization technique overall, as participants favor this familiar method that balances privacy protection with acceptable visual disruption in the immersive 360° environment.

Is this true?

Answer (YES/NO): YES